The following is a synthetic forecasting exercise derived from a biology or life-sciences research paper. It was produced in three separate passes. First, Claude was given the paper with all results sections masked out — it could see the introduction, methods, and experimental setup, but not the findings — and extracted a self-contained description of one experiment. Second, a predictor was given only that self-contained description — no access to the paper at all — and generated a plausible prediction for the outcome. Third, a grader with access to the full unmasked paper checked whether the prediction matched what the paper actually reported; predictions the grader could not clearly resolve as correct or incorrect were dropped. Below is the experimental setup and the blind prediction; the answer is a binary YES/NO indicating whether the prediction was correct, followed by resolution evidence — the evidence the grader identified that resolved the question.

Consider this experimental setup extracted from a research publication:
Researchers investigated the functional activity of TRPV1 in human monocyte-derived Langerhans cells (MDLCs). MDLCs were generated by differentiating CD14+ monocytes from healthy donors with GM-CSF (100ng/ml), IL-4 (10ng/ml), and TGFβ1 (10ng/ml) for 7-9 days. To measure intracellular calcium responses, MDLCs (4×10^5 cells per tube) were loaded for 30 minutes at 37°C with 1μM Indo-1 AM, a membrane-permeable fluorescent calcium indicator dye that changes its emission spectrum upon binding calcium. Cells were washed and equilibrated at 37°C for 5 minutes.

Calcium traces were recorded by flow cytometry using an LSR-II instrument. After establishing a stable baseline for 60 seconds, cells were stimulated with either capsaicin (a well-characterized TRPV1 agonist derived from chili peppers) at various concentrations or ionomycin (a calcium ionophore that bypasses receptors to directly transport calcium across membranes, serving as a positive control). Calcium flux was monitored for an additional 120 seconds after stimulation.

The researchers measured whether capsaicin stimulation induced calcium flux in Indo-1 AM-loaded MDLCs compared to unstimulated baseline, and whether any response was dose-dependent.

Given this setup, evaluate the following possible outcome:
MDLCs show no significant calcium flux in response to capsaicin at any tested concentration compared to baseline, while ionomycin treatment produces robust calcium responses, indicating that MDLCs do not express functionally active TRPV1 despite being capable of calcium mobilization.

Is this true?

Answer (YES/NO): NO